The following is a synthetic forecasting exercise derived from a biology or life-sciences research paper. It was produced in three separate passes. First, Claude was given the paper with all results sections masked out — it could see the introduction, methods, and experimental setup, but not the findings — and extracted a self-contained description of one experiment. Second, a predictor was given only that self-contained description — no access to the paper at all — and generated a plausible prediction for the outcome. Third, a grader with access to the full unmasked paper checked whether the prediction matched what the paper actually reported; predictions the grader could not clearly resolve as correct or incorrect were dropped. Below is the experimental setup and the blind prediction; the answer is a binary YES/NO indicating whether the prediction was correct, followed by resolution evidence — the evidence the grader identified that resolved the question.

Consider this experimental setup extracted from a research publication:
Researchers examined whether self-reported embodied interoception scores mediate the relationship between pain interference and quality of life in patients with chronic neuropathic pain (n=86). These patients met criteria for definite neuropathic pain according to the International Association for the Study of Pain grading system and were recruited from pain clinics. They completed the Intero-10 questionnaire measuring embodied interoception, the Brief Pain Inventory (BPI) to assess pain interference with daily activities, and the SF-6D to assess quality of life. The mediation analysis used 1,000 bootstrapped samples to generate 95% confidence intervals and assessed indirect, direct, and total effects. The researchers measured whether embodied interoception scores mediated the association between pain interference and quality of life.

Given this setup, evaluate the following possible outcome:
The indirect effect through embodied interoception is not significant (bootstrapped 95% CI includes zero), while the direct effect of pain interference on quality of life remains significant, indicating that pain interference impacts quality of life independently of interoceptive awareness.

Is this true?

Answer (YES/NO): NO